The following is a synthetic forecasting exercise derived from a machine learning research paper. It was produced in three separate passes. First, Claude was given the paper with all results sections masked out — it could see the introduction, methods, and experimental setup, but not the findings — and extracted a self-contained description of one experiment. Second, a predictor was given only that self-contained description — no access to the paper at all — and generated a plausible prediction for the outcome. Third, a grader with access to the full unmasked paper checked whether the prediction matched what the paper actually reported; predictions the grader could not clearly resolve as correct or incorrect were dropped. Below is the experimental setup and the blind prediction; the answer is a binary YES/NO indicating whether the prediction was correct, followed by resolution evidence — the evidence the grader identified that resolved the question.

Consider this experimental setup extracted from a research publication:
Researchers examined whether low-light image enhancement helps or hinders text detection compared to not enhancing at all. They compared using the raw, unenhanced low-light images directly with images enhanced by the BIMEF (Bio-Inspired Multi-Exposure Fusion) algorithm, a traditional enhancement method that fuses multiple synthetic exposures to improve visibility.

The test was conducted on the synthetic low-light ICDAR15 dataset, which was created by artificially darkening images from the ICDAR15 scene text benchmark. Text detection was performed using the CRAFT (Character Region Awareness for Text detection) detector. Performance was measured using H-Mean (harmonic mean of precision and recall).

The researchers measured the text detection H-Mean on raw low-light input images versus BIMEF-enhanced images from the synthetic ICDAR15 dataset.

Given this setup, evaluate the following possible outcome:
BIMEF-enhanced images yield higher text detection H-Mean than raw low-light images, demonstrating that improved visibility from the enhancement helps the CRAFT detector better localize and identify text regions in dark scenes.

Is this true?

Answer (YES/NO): YES